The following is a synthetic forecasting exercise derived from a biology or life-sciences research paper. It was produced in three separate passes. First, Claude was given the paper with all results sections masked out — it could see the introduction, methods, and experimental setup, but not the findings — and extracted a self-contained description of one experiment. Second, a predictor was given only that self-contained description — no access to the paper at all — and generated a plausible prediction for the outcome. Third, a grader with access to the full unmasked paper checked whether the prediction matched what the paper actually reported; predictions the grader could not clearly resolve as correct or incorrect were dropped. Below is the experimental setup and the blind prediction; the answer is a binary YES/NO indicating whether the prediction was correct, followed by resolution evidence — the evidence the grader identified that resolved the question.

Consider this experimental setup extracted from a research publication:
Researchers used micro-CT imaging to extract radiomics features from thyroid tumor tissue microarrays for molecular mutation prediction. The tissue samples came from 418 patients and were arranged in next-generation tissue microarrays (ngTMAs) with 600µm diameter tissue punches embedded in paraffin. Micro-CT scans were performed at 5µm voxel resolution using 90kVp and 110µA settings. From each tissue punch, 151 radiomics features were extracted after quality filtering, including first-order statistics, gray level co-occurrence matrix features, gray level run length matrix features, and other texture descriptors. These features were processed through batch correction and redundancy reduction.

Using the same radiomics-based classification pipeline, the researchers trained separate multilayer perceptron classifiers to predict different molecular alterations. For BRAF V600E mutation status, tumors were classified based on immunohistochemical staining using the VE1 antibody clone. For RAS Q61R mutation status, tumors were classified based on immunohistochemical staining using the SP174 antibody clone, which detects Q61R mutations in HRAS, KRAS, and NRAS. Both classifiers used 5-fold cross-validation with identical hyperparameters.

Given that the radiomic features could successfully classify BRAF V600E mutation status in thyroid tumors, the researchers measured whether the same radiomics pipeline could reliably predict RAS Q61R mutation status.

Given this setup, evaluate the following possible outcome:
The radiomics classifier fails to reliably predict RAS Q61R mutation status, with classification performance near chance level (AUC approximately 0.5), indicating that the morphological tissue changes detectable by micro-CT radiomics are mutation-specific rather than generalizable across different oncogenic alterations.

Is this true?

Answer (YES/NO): YES